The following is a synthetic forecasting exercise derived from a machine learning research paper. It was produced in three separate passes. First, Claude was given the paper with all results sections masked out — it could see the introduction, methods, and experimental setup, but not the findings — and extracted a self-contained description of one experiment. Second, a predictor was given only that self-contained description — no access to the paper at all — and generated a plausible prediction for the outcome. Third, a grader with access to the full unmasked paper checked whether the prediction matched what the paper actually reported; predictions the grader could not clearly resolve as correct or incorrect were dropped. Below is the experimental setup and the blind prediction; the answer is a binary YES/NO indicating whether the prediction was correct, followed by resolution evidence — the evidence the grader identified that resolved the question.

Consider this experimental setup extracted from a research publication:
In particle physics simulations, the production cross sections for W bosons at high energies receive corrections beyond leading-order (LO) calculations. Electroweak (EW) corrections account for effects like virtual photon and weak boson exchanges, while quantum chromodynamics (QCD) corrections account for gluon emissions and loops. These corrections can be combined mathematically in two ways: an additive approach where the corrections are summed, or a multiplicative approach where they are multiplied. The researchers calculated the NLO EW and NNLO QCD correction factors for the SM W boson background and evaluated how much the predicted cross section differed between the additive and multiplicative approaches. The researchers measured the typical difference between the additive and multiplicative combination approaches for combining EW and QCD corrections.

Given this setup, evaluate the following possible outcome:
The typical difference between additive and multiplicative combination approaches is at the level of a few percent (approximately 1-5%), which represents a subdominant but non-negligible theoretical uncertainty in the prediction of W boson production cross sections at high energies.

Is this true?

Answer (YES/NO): YES